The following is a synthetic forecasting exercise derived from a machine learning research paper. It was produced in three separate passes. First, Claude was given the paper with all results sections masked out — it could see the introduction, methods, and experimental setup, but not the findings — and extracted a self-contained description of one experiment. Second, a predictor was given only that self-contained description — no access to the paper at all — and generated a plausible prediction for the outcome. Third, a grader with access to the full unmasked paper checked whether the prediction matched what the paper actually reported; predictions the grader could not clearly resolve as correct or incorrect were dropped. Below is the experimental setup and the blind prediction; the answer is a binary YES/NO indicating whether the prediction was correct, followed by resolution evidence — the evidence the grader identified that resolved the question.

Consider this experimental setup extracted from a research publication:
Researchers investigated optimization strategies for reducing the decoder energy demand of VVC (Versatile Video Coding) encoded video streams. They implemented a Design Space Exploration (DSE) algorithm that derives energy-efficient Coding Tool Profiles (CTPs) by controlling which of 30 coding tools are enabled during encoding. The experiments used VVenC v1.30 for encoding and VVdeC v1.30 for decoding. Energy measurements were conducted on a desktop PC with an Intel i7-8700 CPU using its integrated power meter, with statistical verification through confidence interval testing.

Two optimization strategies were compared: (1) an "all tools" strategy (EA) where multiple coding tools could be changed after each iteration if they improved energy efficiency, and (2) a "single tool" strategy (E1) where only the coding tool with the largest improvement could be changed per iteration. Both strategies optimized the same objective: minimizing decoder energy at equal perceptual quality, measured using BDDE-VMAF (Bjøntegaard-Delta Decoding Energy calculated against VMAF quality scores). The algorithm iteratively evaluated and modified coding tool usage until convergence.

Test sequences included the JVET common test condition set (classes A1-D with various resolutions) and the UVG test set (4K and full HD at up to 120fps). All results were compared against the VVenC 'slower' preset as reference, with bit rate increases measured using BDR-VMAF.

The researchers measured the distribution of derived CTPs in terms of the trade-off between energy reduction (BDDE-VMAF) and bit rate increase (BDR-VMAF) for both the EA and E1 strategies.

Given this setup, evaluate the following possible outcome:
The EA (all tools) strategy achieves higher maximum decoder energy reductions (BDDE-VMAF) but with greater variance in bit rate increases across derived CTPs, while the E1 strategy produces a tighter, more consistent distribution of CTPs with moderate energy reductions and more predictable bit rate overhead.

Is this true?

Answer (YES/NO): NO